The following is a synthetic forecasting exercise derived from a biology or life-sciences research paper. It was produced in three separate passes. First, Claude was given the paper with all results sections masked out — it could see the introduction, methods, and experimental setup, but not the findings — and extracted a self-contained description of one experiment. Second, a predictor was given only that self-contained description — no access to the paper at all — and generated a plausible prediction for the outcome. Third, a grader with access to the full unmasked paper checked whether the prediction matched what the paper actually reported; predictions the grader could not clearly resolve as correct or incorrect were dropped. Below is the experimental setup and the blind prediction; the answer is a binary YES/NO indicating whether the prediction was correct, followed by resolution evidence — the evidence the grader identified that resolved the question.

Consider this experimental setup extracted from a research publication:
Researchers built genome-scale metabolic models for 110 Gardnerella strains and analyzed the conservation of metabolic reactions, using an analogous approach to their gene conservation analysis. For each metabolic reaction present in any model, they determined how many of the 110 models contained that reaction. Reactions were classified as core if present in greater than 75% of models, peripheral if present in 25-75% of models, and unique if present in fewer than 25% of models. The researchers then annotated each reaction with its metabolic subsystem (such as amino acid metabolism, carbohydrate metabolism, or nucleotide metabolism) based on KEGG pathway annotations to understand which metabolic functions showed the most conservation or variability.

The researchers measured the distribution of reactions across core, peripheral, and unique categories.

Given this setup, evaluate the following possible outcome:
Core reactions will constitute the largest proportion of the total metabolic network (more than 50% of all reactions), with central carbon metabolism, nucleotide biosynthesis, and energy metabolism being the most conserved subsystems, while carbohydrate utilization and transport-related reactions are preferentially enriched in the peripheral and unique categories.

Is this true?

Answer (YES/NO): NO